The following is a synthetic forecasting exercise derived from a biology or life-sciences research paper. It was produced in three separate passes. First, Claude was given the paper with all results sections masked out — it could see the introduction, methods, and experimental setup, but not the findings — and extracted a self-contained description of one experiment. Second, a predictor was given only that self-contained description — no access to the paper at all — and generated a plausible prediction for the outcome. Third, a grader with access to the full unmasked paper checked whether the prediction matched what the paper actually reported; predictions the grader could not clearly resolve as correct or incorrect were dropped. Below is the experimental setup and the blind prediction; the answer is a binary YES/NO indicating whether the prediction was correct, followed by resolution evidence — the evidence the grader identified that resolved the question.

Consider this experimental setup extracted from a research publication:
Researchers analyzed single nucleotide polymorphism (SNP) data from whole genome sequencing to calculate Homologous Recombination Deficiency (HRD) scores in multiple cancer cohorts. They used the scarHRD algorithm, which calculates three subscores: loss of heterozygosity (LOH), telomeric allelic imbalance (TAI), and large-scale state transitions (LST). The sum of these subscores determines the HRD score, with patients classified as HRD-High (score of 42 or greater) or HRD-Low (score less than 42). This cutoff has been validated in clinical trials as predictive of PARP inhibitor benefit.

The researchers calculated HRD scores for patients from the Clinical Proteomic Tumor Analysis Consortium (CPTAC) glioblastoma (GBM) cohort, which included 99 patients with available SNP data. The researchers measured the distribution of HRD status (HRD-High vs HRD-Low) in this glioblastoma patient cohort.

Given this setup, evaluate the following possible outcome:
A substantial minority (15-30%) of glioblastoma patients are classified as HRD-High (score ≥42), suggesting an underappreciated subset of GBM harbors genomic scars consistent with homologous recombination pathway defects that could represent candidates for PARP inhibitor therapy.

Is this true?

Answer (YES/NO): NO